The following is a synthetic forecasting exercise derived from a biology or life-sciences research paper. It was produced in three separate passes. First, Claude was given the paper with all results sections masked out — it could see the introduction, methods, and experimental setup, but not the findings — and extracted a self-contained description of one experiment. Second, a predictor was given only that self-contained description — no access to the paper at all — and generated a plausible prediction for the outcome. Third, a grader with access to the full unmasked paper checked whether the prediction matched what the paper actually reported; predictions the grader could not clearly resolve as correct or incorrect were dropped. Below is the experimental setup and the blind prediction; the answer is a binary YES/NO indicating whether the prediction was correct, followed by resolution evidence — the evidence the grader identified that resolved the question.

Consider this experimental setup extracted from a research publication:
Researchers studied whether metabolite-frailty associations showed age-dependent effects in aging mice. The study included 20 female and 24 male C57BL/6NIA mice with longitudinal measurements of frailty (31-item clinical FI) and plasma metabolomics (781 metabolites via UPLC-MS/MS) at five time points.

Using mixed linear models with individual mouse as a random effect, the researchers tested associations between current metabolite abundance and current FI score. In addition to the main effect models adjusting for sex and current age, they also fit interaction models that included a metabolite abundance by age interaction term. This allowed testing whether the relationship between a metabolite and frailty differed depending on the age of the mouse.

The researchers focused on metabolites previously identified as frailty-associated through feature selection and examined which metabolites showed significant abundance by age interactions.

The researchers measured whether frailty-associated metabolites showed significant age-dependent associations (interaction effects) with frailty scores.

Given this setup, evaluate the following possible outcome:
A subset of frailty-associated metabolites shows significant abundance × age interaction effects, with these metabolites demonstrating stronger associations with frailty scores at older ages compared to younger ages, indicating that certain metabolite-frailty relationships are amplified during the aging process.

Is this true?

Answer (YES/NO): NO